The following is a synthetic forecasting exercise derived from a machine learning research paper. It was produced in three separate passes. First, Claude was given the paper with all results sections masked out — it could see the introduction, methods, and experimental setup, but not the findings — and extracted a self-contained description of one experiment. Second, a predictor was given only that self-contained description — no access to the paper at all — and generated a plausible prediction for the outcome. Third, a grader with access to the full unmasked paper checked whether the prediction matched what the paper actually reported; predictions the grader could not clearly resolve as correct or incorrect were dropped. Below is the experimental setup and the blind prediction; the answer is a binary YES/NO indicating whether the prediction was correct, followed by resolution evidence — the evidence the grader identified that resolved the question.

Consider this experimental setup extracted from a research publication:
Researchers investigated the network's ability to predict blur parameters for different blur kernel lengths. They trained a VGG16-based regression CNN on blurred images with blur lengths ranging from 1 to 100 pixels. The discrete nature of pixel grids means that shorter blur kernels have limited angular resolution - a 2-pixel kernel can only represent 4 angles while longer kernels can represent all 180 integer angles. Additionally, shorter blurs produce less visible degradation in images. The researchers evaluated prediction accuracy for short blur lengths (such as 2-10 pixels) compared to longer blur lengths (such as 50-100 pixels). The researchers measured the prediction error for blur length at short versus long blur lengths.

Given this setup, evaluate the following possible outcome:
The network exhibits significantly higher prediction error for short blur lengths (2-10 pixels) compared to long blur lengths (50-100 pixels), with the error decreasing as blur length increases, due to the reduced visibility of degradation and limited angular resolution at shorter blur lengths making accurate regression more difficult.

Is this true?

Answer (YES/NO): NO